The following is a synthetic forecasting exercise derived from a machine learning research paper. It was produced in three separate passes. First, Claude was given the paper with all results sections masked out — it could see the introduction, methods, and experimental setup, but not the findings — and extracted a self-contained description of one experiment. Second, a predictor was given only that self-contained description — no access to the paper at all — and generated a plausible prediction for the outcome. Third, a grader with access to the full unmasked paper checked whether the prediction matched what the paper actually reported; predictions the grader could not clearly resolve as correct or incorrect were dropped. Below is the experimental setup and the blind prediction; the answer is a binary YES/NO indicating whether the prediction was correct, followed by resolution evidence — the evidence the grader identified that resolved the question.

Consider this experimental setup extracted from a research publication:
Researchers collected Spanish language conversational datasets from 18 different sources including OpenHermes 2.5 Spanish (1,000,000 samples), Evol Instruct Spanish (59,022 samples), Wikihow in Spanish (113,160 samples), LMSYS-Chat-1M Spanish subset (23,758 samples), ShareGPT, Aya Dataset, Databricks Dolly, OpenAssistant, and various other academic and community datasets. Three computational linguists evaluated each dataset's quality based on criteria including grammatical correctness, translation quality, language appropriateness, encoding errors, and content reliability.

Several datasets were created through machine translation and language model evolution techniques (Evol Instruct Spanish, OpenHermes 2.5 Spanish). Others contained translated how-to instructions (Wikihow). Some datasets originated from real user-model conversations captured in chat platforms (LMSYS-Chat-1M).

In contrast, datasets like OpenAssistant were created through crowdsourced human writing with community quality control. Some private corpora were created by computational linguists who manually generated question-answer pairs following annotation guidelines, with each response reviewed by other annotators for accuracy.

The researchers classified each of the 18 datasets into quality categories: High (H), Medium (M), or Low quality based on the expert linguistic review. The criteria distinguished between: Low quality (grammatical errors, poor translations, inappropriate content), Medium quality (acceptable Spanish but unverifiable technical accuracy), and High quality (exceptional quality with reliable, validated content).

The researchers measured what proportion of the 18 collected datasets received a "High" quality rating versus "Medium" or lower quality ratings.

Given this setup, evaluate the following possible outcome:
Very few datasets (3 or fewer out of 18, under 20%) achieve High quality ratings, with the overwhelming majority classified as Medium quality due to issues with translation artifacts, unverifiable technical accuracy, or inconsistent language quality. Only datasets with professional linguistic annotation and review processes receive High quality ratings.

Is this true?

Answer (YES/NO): NO